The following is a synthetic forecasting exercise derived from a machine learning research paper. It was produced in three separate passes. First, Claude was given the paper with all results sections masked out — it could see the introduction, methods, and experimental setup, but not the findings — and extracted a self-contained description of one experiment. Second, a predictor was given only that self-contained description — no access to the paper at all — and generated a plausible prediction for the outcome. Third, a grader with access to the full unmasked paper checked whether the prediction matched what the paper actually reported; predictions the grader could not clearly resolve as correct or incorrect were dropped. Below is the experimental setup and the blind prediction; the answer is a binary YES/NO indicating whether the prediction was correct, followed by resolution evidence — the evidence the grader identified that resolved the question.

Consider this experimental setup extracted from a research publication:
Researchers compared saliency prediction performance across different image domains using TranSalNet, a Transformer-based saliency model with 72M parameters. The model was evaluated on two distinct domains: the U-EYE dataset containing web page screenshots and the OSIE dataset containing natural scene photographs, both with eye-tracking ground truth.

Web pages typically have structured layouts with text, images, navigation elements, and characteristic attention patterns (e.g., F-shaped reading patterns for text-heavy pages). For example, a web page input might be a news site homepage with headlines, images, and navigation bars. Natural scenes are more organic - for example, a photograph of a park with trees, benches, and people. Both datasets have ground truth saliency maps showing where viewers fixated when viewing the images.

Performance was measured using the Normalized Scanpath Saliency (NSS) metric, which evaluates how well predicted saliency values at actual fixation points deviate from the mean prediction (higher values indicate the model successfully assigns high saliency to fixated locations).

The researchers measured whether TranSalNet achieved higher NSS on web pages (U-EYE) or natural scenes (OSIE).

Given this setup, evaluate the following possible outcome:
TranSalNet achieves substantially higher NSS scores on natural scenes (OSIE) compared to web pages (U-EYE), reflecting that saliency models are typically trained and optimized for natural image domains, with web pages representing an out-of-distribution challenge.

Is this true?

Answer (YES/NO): YES